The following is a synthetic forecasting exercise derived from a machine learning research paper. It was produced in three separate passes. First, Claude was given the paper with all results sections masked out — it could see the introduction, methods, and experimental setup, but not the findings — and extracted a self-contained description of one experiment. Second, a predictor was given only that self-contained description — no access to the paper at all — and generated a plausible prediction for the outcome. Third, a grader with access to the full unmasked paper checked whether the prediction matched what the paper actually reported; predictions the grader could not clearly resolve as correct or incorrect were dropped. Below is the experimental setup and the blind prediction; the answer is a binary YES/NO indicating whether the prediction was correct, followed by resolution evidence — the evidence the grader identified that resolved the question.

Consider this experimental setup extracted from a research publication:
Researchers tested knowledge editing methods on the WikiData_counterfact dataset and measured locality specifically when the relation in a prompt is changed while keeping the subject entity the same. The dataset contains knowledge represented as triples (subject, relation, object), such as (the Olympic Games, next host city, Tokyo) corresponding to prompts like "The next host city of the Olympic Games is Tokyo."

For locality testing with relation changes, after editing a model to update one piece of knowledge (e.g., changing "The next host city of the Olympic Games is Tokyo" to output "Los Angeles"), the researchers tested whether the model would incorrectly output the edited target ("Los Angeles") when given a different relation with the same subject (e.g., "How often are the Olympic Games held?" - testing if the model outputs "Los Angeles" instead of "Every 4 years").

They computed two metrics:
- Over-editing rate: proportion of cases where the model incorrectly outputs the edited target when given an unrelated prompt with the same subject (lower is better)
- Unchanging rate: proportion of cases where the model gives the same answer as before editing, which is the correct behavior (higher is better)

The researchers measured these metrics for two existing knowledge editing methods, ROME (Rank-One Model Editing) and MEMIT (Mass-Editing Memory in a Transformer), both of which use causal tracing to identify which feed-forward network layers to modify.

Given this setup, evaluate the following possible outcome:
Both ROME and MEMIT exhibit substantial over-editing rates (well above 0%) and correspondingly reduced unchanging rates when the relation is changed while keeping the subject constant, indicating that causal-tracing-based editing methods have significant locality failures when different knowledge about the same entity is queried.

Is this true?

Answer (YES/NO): YES